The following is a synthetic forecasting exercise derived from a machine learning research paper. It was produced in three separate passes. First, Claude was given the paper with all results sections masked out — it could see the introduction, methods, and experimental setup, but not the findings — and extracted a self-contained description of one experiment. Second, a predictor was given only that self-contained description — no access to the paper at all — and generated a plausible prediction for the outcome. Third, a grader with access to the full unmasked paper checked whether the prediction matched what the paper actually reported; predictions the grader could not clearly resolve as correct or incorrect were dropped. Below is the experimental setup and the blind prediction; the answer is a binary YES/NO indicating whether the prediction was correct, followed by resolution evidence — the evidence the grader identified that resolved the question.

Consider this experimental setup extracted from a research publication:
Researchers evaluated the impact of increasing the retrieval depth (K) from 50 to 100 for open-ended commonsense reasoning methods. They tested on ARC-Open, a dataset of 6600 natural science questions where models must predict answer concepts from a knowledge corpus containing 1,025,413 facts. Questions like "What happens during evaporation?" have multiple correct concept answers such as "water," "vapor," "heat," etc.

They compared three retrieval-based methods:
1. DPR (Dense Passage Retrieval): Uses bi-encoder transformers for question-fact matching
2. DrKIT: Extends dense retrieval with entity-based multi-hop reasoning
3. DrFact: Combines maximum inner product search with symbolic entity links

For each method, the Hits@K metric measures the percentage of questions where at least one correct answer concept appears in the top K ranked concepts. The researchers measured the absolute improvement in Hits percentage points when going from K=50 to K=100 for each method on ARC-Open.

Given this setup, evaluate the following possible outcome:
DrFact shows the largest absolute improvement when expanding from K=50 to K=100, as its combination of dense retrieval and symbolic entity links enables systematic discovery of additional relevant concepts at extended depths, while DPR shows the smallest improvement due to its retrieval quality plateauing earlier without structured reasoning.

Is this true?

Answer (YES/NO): NO